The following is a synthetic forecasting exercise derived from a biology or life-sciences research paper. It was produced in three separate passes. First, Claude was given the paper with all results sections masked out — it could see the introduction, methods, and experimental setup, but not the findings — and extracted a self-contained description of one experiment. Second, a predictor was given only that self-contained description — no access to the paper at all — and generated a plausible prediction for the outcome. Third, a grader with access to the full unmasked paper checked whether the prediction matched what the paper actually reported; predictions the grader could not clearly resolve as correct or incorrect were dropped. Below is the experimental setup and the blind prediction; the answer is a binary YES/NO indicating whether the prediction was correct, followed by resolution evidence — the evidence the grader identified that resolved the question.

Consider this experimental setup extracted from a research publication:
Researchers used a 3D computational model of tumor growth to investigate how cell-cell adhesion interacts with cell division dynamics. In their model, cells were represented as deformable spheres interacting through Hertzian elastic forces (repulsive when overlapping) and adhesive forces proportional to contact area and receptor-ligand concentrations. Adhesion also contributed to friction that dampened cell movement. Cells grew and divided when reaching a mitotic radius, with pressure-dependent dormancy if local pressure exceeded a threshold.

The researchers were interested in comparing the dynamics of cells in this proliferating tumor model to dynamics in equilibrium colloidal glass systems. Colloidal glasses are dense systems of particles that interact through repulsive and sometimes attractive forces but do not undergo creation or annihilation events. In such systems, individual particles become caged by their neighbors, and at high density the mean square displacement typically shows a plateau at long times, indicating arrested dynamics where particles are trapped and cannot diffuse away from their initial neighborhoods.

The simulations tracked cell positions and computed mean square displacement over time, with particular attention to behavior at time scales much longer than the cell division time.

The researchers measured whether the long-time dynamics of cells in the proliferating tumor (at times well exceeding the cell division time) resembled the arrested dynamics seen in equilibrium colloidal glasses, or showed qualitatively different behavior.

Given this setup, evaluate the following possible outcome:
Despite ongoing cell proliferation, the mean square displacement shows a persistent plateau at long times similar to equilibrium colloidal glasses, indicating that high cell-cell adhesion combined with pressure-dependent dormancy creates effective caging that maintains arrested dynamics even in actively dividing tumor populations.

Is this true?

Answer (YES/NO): NO